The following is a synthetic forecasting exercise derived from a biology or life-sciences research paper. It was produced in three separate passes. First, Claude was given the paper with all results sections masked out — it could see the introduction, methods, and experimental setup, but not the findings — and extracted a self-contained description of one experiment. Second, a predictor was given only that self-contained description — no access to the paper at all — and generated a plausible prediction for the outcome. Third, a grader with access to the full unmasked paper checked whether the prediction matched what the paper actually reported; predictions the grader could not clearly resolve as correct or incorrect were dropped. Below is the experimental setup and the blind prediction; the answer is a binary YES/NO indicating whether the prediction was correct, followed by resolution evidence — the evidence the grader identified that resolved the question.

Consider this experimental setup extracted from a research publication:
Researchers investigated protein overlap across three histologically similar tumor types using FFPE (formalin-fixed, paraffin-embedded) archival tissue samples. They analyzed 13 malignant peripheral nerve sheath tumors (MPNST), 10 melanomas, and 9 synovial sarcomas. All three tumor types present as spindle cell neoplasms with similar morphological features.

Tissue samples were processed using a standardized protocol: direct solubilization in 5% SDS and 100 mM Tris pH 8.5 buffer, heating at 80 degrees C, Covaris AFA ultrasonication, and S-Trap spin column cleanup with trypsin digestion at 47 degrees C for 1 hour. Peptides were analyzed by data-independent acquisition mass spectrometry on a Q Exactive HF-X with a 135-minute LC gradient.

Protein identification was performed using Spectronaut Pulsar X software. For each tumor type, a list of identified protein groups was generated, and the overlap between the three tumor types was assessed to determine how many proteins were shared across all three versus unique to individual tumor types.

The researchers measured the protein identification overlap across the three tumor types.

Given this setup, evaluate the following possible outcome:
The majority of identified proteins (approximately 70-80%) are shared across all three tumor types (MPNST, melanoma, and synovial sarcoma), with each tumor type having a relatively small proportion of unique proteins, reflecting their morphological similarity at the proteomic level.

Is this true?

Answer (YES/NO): NO